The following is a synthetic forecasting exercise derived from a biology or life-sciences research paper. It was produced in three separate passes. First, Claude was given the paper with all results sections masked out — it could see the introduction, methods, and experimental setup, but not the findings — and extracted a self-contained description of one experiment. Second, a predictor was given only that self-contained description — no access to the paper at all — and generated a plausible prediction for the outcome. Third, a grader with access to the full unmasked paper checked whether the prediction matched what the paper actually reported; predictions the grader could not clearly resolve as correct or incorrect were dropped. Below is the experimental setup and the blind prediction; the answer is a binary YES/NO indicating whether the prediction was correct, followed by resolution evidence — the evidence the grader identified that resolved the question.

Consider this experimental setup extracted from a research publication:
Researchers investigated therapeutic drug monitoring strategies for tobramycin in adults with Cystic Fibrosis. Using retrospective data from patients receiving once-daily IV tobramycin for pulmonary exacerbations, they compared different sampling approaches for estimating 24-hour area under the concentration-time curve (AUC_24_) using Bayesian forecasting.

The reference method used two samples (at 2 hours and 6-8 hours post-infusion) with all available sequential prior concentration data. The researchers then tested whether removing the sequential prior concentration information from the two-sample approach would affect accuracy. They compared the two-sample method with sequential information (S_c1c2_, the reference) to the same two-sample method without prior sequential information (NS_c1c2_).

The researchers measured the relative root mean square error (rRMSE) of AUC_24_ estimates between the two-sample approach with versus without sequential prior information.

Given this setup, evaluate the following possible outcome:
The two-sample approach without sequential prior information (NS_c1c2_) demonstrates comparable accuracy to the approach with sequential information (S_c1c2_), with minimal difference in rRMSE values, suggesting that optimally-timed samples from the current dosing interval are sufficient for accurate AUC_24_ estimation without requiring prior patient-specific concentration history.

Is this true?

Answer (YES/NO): NO